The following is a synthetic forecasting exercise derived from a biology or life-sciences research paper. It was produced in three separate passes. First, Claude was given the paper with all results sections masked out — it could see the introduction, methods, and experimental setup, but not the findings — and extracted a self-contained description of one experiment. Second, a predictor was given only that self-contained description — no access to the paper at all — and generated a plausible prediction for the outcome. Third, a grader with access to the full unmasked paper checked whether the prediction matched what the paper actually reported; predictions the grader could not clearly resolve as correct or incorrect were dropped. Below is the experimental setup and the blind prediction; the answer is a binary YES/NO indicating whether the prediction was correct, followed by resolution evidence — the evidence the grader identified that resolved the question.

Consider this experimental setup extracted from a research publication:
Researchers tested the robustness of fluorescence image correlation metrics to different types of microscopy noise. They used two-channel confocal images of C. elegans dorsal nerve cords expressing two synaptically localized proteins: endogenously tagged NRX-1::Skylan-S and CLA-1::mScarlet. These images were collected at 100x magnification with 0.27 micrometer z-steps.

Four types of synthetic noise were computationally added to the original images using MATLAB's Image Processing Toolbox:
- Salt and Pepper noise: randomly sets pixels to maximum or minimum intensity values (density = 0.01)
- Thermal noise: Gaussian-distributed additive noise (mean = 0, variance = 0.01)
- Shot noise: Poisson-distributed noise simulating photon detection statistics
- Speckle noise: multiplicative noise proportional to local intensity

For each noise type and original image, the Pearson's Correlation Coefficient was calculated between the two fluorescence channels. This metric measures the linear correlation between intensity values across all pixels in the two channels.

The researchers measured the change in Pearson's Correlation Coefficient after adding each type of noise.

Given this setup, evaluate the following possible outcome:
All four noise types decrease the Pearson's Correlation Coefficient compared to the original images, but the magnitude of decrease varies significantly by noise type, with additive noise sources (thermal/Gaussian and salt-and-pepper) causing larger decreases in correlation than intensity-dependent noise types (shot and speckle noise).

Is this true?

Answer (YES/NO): NO